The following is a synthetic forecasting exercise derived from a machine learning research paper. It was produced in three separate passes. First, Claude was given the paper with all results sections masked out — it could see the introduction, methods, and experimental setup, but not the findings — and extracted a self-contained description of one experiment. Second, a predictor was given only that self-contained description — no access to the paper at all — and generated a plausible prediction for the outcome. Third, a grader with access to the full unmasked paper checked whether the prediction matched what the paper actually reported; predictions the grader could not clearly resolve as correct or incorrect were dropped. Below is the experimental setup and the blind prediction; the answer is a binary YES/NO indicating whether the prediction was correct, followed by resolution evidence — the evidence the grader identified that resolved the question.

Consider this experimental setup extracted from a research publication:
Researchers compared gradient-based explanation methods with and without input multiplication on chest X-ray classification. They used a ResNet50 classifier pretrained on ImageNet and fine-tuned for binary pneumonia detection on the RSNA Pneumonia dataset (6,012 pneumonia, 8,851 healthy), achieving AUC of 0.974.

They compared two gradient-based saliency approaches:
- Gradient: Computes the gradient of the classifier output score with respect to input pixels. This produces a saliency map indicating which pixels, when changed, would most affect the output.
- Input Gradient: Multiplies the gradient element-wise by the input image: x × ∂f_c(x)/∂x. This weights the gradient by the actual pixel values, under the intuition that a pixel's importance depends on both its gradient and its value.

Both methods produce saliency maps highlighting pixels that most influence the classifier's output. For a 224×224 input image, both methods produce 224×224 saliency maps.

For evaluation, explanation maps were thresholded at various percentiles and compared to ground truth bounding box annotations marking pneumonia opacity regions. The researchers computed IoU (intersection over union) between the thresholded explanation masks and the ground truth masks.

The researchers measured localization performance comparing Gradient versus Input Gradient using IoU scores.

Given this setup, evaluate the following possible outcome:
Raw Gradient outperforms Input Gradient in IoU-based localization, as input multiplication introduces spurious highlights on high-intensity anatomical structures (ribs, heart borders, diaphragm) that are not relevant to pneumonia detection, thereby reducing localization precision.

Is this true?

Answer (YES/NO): YES